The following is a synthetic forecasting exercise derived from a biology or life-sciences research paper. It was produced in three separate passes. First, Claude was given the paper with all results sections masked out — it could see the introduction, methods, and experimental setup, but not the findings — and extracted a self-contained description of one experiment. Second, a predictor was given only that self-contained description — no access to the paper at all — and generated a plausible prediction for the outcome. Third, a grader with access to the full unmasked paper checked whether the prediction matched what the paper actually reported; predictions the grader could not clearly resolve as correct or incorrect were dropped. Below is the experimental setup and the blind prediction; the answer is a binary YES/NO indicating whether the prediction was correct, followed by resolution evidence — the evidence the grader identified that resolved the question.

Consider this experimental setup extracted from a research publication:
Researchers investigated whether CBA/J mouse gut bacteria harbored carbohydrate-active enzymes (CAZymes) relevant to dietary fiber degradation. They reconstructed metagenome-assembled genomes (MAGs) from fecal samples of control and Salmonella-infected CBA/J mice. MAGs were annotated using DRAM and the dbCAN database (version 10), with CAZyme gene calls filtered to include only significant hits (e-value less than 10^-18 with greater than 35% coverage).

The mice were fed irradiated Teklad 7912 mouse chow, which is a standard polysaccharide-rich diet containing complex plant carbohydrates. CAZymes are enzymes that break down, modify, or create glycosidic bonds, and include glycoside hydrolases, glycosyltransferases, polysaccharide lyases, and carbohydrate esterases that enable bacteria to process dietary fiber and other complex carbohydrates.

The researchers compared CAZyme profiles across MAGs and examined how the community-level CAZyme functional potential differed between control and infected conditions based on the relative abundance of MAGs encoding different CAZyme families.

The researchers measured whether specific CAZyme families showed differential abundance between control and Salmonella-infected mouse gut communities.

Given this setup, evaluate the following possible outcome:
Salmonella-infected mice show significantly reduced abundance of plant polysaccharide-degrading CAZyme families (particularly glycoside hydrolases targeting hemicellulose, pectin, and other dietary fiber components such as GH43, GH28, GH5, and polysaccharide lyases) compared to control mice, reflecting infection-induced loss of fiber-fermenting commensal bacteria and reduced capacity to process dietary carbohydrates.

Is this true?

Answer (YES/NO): NO